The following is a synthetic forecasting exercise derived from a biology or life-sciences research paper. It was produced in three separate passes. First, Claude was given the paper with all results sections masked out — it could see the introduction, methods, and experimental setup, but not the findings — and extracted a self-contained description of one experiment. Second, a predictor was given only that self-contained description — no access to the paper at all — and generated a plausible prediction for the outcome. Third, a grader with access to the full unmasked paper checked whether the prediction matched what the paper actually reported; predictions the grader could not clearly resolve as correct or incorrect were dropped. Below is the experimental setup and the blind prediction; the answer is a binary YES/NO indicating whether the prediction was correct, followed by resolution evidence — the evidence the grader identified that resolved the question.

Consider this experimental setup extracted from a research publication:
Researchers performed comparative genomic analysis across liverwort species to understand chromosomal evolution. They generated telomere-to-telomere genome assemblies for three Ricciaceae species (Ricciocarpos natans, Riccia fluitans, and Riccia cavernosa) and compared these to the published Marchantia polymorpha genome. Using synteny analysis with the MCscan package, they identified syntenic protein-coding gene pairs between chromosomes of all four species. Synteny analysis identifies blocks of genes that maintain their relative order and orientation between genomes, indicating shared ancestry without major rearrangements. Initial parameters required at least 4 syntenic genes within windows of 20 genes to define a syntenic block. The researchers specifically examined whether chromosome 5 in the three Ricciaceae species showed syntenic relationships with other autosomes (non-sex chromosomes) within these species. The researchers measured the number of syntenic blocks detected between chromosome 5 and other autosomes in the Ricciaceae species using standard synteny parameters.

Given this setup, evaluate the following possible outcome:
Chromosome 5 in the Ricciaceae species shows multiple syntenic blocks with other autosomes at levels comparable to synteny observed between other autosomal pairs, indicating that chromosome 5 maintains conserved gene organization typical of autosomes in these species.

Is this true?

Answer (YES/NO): NO